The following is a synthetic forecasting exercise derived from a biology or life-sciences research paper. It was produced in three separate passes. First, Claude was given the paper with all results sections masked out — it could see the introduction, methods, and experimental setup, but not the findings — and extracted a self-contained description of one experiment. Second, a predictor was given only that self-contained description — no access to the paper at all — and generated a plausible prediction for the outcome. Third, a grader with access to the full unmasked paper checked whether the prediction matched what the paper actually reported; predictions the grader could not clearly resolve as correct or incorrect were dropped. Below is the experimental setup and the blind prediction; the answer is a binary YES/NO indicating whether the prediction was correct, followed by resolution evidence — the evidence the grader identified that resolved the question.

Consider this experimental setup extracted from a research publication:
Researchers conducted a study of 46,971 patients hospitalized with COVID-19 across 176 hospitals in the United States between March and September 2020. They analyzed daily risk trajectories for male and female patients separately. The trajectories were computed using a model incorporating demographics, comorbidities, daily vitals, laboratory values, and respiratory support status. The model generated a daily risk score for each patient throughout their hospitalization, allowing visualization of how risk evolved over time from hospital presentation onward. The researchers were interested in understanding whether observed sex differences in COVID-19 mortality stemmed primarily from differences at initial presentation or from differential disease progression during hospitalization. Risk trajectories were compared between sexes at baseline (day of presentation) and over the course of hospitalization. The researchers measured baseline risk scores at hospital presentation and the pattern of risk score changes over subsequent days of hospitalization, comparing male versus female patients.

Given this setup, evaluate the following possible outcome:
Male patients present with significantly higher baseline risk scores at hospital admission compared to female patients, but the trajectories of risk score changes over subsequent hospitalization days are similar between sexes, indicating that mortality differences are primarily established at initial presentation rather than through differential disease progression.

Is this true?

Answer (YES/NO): YES